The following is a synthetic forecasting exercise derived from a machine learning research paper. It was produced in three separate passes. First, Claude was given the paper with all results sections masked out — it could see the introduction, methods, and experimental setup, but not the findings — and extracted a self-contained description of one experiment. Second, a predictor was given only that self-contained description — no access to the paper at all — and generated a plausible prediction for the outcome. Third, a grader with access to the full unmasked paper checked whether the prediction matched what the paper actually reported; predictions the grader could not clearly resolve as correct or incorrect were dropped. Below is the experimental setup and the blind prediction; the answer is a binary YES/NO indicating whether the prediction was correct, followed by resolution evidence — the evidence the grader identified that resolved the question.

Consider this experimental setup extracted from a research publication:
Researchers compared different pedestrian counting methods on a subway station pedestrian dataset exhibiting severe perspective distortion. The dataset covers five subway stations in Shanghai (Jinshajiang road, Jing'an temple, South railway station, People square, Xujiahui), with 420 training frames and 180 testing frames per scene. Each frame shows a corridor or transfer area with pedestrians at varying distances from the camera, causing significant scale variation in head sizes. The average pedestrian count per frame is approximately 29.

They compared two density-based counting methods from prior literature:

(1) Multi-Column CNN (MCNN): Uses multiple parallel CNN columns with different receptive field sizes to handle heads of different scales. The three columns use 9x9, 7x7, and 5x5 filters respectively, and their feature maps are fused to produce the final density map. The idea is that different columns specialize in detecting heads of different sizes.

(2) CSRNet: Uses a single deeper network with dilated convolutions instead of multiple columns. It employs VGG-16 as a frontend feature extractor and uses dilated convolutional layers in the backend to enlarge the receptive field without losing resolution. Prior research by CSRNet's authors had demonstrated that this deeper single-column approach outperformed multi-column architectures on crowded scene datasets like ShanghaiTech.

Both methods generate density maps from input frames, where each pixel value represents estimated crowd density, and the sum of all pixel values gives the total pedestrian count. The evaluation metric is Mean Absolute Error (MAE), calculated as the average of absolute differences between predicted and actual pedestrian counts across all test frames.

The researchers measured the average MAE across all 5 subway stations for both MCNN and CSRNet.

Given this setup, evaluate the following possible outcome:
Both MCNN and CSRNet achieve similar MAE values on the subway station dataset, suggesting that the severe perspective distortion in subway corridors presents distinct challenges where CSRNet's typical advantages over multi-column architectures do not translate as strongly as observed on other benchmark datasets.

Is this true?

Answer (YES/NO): YES